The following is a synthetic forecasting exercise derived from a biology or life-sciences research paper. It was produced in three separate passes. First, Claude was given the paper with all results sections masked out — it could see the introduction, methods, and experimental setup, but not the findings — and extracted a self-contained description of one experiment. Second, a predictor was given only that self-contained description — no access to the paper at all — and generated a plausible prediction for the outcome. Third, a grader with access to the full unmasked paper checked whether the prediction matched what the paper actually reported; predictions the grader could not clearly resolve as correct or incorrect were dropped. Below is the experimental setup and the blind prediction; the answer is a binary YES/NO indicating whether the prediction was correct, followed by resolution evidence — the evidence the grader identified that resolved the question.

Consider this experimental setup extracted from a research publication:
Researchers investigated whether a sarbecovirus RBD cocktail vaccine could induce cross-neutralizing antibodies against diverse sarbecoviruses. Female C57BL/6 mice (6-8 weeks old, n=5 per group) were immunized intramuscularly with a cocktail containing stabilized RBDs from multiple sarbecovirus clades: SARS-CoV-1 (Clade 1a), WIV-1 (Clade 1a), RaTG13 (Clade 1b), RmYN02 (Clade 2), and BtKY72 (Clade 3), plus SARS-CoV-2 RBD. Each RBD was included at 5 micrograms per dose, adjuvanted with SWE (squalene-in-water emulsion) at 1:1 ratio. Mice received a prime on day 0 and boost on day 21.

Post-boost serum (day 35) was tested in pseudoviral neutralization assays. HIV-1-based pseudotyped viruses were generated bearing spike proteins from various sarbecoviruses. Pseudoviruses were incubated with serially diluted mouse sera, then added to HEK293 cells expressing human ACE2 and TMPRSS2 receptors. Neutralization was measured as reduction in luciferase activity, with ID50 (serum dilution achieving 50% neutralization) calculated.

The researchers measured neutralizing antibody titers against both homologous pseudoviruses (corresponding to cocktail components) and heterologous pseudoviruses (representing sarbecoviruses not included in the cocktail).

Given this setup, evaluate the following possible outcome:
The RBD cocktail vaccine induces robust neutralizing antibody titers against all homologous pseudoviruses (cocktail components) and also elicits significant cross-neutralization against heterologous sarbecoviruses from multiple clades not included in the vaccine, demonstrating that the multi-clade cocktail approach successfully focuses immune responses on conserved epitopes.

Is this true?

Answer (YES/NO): NO